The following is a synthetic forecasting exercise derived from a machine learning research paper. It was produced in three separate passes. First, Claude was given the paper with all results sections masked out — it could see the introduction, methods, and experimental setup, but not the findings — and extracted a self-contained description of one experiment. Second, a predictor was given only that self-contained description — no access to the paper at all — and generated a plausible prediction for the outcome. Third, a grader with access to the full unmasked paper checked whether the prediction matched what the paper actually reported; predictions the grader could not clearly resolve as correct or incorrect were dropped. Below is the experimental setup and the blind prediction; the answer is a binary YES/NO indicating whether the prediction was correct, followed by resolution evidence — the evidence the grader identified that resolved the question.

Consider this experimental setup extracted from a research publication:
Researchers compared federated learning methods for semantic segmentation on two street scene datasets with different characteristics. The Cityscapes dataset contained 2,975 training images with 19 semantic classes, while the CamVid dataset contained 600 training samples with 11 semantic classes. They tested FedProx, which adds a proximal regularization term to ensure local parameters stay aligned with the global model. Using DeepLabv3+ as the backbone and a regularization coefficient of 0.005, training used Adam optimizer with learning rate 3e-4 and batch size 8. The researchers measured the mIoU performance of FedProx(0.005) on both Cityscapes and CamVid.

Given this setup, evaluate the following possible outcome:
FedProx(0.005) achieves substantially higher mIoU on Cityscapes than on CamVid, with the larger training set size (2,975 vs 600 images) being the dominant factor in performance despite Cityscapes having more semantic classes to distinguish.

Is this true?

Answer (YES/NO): NO